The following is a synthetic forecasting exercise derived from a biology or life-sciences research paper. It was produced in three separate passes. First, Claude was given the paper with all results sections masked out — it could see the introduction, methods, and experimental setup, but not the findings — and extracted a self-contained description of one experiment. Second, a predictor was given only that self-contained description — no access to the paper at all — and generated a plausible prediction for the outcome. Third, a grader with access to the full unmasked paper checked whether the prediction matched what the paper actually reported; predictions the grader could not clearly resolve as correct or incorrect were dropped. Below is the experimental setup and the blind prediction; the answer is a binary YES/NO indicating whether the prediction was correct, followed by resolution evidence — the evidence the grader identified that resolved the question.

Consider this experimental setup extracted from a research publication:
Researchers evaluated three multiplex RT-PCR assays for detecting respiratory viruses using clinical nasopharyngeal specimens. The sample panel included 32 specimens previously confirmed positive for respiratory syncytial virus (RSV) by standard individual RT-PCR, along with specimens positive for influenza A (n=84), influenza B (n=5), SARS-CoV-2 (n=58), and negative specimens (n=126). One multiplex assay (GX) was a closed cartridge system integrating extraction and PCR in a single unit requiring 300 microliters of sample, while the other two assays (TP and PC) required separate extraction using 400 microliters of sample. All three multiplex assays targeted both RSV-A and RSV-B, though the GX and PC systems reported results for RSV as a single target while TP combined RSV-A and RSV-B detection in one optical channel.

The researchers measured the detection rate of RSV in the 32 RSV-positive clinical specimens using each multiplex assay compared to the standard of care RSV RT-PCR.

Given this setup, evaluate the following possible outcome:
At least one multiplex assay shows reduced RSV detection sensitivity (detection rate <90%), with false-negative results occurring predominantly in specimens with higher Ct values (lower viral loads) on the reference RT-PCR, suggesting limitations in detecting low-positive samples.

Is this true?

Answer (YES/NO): YES